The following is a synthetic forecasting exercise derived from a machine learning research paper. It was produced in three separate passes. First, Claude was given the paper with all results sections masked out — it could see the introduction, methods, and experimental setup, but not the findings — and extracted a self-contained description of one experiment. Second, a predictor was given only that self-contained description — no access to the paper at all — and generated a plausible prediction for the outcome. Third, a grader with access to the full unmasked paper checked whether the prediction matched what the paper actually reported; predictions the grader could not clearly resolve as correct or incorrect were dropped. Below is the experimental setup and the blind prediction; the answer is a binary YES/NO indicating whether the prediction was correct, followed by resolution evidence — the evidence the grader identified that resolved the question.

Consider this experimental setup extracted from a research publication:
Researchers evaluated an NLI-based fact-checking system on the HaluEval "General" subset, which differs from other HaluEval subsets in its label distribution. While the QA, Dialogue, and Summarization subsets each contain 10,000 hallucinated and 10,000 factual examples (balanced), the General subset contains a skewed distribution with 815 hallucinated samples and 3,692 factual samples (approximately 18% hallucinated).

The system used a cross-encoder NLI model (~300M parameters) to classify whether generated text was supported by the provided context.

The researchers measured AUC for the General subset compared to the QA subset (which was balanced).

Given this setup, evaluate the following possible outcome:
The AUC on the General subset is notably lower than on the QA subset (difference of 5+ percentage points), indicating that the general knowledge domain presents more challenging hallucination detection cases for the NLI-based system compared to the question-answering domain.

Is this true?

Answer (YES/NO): YES